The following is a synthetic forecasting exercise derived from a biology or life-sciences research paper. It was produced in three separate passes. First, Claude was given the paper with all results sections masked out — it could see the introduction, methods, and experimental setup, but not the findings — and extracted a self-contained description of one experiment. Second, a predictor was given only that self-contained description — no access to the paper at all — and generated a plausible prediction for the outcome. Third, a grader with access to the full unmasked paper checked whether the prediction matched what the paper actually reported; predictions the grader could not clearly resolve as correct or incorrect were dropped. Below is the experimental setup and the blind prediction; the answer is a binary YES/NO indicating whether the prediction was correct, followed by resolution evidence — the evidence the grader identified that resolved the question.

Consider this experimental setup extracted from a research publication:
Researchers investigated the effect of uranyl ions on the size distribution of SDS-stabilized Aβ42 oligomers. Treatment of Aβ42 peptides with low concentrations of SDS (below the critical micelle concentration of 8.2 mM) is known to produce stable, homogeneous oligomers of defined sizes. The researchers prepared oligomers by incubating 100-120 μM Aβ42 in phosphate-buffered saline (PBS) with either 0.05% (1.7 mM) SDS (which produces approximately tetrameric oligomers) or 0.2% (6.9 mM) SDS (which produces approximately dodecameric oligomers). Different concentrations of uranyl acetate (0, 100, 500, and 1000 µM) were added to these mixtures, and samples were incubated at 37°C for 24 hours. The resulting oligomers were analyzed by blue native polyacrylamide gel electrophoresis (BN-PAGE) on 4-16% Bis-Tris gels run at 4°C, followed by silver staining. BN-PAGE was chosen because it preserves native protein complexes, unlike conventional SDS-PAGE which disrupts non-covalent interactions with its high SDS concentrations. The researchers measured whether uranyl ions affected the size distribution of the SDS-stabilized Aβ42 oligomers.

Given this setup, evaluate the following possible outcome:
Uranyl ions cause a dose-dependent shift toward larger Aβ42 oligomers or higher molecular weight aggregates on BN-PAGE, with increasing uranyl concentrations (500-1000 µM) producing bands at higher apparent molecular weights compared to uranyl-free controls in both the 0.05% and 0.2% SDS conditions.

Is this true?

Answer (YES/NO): NO